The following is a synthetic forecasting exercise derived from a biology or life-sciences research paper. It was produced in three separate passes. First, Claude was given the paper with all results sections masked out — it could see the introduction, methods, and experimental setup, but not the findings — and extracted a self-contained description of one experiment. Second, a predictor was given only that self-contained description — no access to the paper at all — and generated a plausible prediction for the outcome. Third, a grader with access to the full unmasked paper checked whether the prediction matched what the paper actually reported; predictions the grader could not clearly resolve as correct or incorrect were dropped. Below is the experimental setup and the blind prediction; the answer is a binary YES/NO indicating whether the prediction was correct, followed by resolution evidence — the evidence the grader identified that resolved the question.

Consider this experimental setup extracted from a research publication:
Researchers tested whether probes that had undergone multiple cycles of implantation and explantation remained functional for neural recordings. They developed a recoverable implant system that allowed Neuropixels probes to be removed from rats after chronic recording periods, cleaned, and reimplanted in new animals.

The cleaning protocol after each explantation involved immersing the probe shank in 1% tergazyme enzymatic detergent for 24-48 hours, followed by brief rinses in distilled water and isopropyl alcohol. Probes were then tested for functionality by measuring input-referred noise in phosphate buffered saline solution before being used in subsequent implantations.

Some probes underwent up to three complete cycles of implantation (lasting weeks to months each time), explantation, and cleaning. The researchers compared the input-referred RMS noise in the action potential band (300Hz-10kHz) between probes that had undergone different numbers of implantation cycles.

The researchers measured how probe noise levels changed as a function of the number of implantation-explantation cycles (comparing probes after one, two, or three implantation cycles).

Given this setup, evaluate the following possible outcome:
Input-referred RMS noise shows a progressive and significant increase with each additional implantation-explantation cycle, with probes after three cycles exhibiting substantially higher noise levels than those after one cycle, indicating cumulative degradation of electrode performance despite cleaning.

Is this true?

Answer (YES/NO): NO